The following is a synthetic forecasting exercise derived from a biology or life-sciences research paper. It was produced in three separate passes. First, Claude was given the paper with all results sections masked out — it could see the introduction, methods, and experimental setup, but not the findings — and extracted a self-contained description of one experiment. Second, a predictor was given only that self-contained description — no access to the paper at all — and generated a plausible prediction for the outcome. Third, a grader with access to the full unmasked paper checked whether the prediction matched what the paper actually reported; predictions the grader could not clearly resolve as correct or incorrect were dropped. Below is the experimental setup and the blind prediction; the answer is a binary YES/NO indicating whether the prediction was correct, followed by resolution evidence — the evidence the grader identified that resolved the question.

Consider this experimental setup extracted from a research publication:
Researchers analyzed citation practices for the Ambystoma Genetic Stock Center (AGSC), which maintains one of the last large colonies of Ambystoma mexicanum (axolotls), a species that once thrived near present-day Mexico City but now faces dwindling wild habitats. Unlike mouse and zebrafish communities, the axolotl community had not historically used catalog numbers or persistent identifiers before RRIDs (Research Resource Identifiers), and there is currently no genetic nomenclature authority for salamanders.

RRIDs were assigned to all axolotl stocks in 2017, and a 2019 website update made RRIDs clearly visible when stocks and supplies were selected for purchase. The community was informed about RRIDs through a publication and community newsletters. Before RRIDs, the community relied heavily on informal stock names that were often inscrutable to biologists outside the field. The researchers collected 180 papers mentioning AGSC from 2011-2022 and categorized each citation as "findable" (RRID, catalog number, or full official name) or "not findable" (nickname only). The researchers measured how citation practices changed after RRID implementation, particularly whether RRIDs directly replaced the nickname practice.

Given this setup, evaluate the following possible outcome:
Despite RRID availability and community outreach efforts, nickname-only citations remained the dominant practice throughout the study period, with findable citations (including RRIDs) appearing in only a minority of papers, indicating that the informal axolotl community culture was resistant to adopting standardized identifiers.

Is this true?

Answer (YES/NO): NO